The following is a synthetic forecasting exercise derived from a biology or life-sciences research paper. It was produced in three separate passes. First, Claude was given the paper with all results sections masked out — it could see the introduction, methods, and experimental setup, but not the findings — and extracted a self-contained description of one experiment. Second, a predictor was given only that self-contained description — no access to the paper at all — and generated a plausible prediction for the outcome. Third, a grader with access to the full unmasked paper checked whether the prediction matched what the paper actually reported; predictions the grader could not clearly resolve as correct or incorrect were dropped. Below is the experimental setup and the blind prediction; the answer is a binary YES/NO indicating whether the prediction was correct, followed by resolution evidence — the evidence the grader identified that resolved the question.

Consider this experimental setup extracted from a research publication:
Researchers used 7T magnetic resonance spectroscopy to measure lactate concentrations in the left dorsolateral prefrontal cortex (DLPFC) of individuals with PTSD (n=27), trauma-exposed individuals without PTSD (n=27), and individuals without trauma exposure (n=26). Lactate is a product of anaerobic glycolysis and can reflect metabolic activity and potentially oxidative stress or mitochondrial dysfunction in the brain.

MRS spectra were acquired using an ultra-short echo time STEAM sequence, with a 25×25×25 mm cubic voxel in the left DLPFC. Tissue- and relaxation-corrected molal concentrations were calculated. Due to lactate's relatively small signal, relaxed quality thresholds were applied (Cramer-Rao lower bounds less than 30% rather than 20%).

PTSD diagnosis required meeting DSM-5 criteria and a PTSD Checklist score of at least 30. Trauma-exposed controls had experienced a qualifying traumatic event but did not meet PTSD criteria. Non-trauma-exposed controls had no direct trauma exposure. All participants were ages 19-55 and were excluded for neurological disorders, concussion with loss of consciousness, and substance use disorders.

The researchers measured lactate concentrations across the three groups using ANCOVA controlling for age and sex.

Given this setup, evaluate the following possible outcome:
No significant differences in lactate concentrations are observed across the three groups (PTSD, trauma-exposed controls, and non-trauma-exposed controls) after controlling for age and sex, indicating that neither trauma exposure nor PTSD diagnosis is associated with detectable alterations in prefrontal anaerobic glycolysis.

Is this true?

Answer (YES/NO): NO